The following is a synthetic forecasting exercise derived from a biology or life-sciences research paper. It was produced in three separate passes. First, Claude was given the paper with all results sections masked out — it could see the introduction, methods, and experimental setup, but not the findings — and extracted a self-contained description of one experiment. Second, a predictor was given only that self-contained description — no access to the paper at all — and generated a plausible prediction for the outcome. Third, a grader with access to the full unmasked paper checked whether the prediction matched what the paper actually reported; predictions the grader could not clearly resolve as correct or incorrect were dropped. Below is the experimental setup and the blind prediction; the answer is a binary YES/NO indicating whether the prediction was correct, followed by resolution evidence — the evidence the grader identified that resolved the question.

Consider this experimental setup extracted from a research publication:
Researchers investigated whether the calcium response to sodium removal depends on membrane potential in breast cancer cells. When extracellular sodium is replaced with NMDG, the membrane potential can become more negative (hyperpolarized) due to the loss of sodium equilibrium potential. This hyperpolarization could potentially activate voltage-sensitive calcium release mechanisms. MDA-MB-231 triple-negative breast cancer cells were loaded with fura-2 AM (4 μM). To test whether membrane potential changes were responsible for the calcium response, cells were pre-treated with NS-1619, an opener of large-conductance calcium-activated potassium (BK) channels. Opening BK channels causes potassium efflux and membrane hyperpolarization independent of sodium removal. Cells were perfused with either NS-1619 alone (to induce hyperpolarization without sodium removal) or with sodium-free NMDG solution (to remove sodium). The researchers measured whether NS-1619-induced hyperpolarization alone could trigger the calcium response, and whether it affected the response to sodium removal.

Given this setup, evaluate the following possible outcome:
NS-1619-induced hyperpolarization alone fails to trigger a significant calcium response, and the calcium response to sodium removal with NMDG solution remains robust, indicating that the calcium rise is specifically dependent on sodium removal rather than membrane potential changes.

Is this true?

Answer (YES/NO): YES